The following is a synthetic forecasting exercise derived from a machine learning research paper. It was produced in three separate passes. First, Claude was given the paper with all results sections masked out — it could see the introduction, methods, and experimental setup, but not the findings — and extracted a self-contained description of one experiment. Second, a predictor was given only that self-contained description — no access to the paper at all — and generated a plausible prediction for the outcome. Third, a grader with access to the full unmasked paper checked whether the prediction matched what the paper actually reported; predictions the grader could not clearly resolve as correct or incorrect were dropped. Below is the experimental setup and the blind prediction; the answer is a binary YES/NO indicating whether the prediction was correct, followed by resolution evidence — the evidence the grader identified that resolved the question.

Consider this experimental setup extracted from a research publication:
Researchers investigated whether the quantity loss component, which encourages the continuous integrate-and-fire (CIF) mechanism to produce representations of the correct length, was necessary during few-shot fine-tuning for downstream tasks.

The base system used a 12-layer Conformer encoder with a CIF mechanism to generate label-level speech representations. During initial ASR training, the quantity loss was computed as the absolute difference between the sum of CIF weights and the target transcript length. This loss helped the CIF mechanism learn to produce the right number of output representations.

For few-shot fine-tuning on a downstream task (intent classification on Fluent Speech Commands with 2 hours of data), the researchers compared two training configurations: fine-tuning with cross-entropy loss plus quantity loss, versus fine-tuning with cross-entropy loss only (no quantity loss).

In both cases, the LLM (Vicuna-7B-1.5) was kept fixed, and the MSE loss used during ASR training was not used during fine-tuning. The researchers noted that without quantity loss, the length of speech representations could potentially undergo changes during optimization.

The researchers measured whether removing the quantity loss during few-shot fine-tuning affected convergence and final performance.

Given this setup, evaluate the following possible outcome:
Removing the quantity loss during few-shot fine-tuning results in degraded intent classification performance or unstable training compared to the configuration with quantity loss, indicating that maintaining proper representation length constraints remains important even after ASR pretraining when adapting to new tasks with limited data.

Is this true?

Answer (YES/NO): YES